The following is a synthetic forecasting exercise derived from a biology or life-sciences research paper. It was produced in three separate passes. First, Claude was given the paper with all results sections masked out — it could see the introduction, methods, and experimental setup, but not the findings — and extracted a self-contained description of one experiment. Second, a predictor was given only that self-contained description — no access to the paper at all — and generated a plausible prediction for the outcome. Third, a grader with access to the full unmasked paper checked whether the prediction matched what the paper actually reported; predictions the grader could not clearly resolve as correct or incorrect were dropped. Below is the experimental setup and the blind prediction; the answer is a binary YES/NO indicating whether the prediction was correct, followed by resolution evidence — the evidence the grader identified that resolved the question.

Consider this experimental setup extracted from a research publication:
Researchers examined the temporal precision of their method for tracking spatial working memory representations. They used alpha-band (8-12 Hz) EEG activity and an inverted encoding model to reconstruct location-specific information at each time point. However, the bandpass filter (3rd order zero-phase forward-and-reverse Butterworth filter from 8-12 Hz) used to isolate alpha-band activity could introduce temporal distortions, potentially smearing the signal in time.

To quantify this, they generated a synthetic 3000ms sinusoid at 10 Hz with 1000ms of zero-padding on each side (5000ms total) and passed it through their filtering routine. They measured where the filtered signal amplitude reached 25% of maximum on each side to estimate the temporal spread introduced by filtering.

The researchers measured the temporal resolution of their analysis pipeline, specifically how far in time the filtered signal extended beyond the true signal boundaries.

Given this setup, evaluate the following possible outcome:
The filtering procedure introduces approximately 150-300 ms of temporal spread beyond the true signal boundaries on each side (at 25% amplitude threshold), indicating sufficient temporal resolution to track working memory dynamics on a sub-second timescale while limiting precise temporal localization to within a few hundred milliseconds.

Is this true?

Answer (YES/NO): NO